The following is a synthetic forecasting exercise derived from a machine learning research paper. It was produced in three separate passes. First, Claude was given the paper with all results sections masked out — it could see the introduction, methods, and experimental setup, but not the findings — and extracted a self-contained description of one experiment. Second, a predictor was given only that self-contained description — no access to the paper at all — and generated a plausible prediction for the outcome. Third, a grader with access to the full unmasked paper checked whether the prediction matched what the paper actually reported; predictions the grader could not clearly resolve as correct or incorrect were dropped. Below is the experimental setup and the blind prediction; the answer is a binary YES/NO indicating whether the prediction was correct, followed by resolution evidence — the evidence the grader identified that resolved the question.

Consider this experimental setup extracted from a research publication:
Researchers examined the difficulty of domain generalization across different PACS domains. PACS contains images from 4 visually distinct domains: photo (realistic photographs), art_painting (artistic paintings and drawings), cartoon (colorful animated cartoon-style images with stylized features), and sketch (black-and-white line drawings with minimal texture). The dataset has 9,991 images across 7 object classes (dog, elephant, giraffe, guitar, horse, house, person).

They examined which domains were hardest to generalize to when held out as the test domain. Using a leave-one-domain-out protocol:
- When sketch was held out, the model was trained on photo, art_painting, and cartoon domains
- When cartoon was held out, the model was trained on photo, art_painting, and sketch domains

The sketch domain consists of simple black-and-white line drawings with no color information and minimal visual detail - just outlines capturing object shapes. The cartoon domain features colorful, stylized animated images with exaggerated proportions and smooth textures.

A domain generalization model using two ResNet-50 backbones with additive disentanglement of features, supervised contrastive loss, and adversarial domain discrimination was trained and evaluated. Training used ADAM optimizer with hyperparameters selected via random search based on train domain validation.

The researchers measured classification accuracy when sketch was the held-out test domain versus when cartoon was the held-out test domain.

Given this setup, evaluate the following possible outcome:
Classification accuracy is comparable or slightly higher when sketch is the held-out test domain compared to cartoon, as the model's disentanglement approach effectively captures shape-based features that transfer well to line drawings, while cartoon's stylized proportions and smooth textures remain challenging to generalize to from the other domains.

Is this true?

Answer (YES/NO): NO